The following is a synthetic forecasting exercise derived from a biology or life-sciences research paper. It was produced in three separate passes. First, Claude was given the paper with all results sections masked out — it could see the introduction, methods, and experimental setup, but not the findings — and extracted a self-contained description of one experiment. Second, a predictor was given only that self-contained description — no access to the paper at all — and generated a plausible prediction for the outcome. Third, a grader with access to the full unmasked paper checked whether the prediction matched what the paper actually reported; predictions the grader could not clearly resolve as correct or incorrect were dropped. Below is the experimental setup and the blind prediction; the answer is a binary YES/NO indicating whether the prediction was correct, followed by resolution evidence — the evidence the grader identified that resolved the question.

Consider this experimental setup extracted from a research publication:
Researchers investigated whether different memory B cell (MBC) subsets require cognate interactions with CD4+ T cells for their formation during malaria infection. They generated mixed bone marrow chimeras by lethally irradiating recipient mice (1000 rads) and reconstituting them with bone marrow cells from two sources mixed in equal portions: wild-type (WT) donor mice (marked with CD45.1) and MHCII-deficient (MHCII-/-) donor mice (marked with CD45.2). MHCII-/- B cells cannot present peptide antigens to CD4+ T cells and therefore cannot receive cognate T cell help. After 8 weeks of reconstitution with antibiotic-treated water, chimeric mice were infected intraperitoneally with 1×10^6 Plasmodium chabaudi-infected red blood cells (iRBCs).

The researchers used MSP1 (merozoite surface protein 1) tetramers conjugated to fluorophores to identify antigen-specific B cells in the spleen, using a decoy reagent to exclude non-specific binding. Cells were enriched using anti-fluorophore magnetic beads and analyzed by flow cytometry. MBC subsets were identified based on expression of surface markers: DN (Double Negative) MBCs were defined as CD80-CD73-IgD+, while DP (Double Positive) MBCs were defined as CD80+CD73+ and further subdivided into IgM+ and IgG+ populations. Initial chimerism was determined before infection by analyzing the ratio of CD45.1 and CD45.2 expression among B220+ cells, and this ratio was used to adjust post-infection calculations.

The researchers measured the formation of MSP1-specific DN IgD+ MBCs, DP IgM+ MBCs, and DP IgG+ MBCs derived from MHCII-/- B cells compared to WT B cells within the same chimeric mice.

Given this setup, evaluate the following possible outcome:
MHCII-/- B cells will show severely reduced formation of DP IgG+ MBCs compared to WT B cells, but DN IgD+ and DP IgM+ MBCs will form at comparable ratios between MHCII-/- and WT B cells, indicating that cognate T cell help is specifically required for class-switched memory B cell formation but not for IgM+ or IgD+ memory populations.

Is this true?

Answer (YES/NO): NO